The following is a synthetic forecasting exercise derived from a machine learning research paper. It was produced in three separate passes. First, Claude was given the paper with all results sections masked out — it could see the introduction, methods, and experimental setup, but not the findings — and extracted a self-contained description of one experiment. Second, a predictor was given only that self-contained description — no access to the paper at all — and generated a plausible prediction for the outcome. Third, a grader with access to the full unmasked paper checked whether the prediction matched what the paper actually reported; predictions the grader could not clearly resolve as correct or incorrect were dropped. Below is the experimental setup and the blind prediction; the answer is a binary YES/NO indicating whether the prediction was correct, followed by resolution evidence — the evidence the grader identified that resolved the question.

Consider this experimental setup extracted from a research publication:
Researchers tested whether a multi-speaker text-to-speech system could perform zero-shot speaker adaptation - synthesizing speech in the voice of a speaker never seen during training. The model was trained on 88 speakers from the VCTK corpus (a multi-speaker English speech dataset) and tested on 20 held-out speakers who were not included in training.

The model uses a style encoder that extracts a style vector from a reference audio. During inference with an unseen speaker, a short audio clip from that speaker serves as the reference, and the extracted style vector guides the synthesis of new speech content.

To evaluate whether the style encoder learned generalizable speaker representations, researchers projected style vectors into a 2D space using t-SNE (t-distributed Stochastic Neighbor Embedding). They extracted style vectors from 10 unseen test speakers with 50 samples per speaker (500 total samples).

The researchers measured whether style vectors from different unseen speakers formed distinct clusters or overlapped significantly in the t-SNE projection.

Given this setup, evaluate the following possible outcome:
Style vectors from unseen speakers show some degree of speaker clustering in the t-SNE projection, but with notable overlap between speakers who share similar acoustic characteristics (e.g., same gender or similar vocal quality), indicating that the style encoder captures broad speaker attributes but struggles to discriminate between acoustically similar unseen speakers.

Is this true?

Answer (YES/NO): NO